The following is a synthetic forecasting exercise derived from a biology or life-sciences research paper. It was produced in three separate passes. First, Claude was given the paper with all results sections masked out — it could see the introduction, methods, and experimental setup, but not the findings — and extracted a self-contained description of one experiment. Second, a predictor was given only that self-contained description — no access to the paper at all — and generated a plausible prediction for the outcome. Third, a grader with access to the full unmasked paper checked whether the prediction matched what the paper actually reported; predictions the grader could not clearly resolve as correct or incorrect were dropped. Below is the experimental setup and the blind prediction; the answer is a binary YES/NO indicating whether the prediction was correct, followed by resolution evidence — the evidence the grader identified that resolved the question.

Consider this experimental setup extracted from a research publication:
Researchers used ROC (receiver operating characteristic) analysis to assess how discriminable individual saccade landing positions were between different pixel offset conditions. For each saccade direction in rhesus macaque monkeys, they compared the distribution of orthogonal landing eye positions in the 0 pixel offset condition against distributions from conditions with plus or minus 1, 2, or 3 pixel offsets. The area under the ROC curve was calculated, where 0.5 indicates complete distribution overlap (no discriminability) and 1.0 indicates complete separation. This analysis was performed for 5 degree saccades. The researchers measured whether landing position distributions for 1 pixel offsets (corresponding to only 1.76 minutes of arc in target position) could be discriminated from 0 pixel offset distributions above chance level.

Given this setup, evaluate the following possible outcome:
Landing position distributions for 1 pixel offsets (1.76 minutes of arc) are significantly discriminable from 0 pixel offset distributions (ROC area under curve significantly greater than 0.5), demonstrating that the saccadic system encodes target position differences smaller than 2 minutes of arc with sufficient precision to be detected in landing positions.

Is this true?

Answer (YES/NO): YES